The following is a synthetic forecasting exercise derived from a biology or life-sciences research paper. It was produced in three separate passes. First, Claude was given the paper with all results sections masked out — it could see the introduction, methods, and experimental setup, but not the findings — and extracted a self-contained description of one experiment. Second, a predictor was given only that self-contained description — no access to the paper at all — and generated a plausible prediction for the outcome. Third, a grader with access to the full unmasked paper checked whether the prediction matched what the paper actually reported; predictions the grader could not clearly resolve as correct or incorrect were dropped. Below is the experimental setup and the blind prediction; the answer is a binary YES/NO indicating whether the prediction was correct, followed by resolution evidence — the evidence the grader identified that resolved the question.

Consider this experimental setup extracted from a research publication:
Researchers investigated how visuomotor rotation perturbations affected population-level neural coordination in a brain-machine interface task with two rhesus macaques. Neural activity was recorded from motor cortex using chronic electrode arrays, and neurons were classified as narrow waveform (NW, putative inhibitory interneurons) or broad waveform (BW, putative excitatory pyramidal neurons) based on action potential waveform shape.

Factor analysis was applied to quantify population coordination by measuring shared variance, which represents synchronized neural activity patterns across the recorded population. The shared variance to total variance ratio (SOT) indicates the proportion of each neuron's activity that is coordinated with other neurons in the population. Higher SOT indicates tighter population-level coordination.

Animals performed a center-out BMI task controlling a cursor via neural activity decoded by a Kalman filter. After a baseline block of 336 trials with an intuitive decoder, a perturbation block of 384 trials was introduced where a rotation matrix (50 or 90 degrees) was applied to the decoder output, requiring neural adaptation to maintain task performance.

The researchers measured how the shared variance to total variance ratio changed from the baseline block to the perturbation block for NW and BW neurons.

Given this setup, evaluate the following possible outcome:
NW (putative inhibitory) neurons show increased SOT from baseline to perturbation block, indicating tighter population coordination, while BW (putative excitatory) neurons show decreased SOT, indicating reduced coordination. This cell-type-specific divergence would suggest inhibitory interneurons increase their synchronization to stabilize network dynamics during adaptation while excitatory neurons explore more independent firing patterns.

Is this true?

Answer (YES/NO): NO